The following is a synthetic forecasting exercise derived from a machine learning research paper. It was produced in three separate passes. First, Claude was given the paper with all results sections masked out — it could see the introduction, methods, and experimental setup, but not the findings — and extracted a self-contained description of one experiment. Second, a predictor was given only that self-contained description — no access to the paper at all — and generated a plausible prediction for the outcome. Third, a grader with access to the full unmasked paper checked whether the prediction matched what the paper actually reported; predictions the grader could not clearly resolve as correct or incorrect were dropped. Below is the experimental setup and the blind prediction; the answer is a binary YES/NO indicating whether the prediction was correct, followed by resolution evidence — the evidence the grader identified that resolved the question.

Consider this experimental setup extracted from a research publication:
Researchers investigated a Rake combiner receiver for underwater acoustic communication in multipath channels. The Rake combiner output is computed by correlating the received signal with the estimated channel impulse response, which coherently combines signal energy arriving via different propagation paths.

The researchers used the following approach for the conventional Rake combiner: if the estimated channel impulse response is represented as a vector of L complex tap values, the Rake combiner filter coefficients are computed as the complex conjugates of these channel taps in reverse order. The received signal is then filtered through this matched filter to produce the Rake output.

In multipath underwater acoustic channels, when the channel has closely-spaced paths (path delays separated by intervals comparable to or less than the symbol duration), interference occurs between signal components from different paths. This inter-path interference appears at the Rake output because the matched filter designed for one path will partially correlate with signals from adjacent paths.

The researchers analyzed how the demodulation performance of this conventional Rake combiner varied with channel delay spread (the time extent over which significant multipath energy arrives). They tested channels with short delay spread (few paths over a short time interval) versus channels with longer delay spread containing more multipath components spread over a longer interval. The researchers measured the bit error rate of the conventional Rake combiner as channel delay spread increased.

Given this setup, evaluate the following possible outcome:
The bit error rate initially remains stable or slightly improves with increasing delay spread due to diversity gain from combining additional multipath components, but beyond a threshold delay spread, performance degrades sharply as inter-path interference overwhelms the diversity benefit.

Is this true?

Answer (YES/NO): NO